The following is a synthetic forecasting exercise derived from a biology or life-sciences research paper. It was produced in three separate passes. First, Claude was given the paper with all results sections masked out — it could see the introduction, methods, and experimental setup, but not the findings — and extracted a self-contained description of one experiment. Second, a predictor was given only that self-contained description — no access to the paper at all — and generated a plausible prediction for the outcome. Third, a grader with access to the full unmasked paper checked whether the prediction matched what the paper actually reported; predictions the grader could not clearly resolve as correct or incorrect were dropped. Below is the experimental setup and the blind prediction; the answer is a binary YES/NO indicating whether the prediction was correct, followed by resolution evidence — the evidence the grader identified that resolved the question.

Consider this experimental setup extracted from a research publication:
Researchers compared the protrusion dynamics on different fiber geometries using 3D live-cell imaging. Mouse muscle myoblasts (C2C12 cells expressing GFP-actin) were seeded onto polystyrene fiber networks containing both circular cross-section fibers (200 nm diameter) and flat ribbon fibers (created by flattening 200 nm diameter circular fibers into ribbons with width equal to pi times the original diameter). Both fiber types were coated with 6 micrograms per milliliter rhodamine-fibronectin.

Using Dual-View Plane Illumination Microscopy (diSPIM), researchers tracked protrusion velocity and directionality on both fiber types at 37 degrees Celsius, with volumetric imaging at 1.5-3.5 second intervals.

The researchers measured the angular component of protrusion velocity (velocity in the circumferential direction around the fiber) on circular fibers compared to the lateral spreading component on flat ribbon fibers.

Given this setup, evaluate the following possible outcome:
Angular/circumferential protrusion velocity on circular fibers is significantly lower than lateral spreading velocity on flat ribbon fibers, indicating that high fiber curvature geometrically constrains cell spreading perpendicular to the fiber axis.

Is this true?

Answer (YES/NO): NO